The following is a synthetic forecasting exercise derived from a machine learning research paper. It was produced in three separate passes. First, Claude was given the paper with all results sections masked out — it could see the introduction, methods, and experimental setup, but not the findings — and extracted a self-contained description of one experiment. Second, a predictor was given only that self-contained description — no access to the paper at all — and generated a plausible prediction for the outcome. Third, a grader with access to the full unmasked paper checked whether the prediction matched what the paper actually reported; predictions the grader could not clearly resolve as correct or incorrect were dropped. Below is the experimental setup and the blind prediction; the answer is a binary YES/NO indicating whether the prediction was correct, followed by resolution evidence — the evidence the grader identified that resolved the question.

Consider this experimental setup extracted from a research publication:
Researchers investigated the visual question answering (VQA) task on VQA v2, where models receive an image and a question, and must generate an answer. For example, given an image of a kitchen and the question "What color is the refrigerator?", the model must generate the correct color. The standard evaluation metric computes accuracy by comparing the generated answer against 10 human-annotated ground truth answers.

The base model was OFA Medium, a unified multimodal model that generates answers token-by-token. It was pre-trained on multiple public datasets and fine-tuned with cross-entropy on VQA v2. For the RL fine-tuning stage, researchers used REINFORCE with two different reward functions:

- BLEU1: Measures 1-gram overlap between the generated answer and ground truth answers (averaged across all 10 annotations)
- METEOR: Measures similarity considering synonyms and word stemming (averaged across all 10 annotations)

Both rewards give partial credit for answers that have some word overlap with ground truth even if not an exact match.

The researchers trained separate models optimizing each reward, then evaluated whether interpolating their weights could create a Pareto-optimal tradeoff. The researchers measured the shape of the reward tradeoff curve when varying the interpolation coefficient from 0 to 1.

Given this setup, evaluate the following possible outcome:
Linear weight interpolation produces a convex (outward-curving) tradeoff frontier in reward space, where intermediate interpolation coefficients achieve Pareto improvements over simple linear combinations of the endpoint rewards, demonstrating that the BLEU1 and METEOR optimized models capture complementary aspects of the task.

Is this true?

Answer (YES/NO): YES